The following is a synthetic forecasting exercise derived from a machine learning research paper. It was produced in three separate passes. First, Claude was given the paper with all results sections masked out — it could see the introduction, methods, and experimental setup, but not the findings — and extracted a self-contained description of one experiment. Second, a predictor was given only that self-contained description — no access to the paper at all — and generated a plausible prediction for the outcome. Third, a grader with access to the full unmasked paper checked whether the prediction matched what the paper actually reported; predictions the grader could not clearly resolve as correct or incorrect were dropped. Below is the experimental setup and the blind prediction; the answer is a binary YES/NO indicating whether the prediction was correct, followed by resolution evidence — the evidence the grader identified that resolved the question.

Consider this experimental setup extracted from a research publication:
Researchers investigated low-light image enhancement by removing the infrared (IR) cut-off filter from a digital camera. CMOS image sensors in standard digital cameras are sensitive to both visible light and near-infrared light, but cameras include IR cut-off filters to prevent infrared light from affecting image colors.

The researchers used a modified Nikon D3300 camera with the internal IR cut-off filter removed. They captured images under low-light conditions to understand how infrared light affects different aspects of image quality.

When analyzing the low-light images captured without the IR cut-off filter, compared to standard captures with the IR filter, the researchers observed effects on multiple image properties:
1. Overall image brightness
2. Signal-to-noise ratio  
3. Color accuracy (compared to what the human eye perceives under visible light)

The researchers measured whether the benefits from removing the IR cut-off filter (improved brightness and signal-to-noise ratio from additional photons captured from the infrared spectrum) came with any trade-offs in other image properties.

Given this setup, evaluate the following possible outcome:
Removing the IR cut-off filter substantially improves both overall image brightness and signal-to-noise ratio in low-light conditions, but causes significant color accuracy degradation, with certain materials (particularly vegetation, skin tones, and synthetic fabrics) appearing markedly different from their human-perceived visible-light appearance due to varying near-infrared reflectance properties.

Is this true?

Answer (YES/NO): NO